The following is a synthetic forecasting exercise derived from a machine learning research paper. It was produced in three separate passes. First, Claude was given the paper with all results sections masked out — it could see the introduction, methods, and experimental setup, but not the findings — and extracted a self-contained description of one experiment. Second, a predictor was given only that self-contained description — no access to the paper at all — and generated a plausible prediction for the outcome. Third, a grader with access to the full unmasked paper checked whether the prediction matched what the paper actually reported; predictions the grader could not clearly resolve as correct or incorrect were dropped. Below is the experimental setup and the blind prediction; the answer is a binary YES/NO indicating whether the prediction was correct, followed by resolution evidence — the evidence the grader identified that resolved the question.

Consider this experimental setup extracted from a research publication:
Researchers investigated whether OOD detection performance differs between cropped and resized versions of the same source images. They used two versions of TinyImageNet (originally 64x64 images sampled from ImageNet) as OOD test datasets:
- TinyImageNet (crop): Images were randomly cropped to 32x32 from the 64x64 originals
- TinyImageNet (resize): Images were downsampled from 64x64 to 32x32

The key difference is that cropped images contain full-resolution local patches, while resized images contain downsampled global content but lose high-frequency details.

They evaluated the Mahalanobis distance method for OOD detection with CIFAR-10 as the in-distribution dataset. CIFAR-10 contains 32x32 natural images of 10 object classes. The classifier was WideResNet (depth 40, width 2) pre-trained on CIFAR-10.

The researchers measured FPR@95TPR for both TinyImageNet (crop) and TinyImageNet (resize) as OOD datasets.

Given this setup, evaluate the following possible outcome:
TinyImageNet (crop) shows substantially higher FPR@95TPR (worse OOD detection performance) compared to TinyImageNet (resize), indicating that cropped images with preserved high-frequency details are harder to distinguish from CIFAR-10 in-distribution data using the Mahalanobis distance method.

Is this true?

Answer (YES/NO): NO